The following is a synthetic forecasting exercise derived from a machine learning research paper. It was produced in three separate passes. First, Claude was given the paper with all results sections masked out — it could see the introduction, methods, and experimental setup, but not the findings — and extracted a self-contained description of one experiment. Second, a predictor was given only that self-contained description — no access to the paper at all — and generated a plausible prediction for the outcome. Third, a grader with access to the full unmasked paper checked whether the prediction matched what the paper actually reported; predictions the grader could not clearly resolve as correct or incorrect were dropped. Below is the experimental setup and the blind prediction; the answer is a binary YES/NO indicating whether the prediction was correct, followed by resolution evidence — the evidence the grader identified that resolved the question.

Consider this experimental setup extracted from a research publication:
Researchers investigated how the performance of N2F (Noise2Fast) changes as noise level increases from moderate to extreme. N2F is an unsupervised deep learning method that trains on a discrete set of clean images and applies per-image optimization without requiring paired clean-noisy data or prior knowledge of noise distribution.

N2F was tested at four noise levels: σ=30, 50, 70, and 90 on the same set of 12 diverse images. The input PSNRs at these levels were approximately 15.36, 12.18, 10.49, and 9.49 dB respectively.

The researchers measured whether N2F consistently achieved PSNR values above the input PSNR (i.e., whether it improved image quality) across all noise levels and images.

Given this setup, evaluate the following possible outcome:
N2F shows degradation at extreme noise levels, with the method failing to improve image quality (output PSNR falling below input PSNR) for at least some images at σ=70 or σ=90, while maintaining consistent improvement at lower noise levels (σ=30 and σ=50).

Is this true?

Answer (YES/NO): NO